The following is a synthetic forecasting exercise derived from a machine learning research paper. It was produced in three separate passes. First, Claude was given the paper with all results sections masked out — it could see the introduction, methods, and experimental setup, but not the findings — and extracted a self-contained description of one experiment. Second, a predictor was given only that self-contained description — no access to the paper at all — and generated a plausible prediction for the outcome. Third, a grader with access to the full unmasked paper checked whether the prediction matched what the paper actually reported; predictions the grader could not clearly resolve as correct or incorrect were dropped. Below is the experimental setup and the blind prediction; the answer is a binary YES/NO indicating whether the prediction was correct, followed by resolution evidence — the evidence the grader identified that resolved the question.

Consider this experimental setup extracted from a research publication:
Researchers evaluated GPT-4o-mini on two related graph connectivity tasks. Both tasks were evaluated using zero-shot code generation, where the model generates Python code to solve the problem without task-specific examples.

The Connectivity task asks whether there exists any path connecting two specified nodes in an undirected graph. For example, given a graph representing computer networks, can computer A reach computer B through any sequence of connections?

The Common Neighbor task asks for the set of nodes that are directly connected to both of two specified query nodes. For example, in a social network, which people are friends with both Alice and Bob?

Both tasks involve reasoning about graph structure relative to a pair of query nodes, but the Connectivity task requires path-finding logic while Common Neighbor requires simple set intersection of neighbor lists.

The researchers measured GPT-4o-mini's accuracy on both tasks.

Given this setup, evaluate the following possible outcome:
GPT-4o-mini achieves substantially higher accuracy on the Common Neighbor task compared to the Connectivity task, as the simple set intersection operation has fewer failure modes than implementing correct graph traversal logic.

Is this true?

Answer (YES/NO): NO